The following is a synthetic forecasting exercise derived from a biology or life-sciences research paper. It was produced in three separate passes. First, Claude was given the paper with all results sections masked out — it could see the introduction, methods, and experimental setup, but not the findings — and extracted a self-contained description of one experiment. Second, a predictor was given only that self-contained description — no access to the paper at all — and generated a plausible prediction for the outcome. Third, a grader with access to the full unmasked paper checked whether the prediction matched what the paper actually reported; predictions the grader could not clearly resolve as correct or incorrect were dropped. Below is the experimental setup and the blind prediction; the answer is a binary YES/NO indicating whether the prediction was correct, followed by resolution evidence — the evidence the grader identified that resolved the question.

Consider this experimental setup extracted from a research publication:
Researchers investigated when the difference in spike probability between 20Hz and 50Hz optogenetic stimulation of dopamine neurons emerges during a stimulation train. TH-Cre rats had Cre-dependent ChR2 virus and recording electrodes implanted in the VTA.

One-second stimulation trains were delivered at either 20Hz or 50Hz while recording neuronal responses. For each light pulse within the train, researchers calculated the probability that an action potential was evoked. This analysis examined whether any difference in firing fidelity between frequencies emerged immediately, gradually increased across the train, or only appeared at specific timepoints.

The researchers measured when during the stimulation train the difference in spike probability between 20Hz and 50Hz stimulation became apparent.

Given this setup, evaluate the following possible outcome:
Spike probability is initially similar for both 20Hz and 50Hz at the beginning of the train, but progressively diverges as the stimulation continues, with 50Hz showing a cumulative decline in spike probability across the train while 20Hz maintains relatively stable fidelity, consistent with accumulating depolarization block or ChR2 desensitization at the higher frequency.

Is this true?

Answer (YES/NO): YES